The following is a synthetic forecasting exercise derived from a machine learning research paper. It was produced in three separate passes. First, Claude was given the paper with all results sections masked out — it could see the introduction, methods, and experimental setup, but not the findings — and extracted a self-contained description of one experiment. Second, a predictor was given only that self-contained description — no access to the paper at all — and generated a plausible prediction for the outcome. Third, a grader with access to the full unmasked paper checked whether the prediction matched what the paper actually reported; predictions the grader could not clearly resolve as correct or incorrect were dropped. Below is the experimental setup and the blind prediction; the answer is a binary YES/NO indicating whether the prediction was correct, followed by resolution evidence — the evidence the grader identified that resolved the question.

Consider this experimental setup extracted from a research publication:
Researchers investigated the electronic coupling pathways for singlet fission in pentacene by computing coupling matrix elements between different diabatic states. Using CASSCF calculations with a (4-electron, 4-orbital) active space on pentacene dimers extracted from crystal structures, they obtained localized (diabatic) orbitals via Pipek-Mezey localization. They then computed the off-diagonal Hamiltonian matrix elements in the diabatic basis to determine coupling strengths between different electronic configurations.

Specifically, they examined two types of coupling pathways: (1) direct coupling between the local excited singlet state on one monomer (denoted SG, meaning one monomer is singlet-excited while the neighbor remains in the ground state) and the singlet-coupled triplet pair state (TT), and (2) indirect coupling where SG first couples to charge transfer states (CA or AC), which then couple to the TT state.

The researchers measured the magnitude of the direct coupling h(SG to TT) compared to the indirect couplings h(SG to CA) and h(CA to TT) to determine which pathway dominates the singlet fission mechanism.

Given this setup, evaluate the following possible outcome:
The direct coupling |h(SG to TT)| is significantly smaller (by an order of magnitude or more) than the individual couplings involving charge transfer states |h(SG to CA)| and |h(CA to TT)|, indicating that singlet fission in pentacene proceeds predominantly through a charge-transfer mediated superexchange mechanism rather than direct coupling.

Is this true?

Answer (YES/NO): YES